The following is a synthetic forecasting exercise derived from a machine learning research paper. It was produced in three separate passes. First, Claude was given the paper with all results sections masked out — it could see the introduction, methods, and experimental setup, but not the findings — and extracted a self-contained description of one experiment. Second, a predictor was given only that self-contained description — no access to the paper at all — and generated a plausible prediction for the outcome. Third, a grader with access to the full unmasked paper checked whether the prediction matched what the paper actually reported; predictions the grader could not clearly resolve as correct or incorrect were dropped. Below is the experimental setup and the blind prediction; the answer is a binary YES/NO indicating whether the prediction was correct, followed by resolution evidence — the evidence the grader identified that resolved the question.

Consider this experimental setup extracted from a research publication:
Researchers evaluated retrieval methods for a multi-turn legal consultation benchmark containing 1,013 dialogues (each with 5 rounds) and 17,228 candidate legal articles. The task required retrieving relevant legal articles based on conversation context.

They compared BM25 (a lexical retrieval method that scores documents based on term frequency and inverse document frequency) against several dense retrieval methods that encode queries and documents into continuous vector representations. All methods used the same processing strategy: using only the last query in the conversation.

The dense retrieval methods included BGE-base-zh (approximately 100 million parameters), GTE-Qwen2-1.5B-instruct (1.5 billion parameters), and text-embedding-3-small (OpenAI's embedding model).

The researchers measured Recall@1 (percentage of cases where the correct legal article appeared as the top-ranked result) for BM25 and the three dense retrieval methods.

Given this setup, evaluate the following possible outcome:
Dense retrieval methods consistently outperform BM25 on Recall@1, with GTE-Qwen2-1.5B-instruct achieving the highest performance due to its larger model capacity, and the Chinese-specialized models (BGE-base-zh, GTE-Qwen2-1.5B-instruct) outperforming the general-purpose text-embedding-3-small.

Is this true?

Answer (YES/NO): NO